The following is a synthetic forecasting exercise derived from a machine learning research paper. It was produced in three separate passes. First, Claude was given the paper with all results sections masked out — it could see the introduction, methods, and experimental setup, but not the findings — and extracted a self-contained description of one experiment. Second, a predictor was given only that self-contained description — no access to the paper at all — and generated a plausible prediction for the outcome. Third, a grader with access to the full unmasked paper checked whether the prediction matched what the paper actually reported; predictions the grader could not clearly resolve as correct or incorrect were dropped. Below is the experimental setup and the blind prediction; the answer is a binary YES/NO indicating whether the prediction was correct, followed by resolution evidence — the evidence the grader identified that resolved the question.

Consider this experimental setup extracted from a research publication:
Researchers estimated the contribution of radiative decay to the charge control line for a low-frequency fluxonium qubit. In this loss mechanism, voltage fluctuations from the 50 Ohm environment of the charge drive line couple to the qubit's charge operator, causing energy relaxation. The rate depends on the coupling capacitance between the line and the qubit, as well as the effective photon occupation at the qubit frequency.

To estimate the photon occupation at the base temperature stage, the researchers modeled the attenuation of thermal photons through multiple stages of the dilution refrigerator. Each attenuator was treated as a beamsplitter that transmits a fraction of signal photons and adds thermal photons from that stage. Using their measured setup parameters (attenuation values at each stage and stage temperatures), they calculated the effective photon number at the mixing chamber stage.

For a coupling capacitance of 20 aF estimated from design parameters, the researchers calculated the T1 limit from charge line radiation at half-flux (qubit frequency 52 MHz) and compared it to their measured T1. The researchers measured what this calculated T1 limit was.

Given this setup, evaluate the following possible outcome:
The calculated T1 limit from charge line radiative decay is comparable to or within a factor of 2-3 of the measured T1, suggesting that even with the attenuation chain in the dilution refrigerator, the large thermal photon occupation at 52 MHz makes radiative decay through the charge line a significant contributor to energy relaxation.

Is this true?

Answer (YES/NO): NO